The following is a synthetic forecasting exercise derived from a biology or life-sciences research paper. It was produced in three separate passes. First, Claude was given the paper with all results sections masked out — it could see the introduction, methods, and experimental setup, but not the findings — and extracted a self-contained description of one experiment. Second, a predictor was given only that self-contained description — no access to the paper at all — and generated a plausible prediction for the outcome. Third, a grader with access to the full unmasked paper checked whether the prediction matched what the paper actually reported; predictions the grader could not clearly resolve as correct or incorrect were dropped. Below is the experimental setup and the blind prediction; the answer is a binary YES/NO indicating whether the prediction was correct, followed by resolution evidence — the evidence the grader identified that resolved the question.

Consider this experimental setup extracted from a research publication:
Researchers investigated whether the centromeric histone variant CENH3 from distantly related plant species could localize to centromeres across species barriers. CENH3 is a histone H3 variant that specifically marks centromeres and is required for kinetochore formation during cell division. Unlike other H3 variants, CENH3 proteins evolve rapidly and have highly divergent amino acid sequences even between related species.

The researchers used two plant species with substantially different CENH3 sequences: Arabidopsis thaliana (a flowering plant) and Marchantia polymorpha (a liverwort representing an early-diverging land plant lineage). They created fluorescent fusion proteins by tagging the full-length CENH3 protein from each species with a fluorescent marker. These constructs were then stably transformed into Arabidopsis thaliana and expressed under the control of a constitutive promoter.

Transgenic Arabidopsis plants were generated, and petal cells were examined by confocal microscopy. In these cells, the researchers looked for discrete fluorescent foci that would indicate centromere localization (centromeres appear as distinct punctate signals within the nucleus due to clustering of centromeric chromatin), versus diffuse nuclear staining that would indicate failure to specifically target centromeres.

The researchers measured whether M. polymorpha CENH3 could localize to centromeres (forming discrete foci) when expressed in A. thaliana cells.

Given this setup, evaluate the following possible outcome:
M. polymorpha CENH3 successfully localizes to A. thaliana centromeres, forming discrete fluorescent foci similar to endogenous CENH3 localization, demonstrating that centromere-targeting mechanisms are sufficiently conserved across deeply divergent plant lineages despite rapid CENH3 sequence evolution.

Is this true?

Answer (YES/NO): NO